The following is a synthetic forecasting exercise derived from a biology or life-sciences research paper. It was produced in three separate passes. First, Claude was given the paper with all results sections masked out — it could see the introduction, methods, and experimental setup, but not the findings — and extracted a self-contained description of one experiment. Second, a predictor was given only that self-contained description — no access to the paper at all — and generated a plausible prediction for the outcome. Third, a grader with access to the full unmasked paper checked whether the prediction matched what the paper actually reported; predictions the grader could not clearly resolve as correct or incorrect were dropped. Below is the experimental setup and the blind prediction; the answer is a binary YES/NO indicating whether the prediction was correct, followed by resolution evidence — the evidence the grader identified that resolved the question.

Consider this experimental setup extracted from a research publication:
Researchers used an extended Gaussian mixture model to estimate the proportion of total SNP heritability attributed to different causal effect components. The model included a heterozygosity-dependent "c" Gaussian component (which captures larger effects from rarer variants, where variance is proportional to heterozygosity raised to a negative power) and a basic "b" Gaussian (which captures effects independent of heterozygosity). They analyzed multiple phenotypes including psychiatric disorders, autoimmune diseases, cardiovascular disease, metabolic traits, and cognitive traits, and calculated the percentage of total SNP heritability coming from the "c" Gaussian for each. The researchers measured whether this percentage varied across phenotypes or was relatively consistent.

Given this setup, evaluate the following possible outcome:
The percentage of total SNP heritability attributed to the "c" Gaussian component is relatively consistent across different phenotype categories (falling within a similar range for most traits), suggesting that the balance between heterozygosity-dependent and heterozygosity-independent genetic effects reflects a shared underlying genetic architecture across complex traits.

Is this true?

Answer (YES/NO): NO